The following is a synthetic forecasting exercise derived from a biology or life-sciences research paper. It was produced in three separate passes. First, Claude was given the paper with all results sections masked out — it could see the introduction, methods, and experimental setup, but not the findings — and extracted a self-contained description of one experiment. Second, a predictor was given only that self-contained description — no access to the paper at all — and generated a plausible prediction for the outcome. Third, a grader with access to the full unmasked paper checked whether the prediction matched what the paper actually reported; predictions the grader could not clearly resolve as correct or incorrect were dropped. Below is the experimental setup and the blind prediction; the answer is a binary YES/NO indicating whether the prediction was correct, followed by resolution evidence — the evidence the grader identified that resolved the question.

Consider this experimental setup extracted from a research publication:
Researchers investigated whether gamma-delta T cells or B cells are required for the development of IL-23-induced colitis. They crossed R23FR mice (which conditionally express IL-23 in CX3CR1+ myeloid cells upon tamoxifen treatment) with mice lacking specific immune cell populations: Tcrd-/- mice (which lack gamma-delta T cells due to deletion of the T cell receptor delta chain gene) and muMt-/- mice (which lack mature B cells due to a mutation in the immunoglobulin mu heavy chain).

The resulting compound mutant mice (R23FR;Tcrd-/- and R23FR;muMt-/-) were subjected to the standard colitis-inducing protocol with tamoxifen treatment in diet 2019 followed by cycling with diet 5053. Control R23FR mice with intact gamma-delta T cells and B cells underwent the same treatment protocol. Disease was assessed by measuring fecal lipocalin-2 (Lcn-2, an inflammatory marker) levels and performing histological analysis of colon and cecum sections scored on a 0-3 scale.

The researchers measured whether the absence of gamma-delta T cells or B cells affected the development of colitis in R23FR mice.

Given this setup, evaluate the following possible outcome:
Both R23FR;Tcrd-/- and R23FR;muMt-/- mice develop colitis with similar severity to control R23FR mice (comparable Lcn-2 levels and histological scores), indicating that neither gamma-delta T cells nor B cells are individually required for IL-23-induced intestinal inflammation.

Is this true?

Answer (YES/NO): YES